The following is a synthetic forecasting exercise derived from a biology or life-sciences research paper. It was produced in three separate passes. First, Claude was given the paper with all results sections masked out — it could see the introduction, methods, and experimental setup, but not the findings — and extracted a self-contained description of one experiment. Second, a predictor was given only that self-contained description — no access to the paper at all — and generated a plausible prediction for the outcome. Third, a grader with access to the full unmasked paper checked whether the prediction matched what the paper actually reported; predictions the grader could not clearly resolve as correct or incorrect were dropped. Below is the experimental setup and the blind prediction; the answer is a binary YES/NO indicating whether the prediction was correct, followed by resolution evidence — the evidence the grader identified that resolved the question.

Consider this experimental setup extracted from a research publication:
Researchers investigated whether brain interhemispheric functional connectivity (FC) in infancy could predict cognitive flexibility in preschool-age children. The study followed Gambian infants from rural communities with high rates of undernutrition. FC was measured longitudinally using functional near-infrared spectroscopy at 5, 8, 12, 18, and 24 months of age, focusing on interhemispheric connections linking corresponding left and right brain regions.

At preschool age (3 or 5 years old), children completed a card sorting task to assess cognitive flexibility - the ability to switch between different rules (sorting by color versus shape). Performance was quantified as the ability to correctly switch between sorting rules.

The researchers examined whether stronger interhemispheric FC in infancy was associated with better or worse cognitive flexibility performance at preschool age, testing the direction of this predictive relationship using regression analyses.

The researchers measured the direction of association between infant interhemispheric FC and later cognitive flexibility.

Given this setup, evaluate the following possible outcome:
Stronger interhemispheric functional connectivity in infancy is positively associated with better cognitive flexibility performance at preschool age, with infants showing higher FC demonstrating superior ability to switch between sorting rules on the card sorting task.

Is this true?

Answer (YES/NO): YES